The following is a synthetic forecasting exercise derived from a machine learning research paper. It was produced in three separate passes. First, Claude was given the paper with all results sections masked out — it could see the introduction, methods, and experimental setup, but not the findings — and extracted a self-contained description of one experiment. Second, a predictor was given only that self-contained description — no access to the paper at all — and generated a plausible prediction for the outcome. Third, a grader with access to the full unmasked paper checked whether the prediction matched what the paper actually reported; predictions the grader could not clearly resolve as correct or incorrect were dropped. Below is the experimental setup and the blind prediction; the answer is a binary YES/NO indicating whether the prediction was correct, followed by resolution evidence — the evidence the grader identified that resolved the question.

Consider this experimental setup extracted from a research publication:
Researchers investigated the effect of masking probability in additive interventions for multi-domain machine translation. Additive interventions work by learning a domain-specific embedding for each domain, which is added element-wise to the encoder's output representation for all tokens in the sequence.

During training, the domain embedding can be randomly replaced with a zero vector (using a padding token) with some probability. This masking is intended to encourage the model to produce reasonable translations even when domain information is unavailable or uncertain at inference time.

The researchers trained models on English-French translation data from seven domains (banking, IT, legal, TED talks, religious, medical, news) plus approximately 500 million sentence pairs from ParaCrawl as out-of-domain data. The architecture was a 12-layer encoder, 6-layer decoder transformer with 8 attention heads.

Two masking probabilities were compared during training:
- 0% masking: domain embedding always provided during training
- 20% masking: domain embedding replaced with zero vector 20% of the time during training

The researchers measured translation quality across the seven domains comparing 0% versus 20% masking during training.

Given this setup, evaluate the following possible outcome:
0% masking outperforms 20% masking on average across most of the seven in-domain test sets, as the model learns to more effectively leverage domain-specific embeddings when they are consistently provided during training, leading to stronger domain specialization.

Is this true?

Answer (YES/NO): NO